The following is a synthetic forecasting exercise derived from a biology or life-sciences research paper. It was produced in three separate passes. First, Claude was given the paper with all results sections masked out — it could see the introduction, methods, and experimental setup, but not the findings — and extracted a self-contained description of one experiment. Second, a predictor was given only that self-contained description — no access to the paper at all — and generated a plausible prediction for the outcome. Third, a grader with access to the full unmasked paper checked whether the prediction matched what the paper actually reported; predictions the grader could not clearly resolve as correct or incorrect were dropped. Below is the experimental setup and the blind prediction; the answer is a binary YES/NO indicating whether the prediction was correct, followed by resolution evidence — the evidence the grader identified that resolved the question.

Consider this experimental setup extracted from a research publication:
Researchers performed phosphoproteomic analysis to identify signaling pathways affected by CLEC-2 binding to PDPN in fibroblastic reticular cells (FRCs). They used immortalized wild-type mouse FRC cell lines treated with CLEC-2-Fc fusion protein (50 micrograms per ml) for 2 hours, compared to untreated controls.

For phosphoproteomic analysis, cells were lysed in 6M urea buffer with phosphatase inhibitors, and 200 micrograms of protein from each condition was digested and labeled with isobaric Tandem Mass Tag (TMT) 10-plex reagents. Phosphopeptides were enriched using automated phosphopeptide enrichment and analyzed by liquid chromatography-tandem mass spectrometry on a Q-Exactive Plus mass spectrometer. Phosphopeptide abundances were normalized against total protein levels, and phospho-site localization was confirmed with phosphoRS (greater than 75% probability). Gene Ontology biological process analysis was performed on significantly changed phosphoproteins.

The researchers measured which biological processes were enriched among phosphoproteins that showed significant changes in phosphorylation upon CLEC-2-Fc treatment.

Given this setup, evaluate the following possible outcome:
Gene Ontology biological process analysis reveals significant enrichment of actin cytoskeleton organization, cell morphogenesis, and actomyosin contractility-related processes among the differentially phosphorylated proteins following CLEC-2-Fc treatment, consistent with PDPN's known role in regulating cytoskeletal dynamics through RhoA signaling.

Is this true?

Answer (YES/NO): NO